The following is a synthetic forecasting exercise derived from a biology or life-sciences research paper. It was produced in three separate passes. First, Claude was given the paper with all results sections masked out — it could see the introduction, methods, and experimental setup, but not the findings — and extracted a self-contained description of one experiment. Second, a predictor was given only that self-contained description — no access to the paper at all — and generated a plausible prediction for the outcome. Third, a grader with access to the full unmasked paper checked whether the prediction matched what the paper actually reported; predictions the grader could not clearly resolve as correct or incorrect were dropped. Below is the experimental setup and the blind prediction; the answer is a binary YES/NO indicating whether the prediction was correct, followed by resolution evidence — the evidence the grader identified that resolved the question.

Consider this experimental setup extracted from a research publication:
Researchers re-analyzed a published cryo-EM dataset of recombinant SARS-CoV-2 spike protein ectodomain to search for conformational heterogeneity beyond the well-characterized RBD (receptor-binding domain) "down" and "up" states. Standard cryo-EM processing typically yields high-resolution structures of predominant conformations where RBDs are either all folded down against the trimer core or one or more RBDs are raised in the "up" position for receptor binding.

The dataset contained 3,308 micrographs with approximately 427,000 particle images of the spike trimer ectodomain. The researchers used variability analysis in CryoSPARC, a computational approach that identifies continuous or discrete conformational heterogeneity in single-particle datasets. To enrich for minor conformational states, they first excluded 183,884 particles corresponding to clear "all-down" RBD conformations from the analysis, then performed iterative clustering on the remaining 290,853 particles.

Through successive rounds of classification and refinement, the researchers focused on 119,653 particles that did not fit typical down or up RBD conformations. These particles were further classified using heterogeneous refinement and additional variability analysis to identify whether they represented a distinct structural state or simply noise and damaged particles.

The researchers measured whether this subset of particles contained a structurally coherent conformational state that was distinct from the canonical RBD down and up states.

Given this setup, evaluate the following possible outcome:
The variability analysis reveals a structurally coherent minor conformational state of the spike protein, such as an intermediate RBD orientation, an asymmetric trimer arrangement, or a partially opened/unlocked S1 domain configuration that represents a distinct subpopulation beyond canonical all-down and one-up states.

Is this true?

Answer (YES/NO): YES